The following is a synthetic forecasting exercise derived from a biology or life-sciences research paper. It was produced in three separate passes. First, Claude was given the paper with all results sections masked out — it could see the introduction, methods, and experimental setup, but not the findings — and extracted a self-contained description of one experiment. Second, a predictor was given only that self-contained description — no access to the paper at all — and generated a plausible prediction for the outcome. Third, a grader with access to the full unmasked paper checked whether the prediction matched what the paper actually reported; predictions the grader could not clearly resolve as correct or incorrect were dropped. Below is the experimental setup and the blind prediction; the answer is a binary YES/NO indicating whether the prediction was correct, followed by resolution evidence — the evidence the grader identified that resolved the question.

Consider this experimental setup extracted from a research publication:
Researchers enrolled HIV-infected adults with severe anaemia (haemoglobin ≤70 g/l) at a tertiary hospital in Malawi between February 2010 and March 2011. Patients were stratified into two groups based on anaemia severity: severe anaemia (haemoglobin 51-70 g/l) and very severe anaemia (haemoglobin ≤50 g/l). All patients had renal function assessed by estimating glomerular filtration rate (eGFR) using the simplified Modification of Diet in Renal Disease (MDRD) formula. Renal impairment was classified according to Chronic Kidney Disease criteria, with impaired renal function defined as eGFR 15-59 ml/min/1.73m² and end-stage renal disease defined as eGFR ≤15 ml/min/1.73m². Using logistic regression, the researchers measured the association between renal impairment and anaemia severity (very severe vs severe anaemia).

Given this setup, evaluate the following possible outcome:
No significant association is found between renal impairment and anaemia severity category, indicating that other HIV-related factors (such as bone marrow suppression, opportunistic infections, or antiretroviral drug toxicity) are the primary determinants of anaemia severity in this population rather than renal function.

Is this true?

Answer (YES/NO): YES